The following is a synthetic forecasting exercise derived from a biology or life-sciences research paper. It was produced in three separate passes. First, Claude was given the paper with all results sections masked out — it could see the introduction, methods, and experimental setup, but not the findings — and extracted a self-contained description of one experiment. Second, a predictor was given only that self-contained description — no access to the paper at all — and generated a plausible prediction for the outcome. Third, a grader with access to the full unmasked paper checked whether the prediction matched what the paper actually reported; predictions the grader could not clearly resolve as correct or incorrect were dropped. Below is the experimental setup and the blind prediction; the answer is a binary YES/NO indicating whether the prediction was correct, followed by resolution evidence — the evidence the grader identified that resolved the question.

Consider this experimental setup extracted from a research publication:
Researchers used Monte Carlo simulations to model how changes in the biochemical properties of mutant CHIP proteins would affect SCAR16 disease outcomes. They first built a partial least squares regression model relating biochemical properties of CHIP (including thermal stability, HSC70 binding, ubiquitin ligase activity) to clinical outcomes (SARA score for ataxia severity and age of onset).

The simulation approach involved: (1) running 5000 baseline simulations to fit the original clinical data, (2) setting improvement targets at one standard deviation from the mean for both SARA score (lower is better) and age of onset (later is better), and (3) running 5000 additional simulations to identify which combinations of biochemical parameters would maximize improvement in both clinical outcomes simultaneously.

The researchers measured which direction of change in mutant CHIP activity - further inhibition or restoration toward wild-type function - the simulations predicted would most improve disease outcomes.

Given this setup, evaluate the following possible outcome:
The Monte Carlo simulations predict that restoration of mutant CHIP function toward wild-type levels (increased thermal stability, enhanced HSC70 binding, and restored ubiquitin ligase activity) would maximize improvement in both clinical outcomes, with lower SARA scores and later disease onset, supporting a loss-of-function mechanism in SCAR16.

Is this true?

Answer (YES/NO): NO